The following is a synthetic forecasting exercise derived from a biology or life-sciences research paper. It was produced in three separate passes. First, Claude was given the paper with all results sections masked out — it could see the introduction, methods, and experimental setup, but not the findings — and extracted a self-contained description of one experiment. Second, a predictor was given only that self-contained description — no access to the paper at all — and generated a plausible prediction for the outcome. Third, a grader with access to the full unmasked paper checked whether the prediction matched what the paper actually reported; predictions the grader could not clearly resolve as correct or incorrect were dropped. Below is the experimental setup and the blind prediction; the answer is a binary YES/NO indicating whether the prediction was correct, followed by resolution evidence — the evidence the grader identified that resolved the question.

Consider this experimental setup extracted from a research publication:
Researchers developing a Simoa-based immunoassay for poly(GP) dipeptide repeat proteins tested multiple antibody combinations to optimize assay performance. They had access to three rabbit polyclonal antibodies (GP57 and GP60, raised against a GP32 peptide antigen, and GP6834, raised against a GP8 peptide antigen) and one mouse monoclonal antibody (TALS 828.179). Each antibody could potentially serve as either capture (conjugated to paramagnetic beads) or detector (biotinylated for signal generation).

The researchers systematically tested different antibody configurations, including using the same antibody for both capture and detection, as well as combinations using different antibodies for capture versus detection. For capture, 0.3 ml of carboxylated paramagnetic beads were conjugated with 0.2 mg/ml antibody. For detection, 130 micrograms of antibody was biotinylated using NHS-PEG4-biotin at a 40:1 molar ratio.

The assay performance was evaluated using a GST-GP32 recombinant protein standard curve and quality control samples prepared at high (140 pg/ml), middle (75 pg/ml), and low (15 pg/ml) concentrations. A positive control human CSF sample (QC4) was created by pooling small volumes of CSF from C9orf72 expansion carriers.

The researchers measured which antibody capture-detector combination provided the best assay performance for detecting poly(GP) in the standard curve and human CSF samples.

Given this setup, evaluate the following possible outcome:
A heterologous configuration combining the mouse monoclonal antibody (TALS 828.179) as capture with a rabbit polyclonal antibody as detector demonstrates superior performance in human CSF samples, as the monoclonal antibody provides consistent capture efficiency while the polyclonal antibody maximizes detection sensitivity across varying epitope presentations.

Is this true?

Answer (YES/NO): YES